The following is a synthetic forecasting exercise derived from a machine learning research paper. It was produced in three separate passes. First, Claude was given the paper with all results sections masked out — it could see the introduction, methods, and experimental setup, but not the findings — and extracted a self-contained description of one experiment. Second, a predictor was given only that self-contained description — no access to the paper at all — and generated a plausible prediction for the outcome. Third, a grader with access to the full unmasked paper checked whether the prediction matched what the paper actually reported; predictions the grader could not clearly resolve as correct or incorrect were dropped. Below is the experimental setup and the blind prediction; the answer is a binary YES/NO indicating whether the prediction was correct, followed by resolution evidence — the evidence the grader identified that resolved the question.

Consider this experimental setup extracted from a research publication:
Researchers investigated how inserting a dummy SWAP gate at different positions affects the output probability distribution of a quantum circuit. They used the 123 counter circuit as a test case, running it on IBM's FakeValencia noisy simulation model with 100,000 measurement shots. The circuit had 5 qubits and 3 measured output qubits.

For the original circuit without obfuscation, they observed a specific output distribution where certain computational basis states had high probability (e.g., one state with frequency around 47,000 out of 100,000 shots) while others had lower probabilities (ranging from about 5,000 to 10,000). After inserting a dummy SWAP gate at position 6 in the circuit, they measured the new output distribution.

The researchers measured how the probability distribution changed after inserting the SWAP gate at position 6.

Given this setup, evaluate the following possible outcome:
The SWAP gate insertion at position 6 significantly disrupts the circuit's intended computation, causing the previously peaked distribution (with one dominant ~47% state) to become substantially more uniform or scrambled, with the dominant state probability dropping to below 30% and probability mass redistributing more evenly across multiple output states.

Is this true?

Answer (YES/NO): NO